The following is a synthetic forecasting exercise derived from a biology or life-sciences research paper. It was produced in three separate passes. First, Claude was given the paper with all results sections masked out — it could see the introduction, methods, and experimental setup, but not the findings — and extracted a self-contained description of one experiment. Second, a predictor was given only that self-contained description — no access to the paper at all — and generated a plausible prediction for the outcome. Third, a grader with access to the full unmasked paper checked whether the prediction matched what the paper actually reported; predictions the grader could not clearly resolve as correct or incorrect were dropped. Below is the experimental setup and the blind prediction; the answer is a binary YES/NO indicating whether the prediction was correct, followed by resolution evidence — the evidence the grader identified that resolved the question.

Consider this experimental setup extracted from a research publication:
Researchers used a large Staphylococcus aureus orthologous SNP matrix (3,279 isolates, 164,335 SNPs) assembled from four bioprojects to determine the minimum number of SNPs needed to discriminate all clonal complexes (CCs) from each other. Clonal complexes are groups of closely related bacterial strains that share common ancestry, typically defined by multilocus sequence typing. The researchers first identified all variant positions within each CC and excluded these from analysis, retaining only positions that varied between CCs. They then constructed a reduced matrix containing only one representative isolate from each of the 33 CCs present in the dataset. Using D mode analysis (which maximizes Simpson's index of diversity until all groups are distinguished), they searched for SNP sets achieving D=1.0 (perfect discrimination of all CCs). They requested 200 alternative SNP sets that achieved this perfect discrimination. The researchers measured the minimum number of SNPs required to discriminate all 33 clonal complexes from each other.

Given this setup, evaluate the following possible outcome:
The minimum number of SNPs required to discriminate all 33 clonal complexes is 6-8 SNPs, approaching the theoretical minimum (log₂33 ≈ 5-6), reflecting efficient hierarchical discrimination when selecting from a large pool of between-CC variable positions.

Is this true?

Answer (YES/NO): YES